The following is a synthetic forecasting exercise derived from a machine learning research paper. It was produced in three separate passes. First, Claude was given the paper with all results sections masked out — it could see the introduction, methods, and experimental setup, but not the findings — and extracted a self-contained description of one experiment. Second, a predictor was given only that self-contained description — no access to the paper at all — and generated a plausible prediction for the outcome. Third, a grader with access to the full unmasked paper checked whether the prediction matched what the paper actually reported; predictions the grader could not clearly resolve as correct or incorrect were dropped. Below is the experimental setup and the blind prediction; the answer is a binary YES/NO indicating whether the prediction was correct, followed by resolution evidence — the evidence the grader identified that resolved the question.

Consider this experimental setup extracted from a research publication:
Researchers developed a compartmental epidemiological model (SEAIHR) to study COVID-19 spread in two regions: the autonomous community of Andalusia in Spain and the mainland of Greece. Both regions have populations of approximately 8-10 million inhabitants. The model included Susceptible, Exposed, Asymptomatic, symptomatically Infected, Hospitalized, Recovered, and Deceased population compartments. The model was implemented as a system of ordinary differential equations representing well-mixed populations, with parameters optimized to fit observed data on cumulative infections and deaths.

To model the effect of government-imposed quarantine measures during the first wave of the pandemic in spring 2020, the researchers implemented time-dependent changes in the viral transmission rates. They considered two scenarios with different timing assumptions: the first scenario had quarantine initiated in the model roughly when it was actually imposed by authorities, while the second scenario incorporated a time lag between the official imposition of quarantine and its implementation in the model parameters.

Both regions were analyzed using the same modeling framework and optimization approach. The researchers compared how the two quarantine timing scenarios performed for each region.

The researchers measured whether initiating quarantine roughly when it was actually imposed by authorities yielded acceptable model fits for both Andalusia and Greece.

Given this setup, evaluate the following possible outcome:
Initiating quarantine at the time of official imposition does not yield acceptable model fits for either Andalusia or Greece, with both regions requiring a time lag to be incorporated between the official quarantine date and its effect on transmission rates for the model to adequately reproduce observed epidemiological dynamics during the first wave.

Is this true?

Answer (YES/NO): NO